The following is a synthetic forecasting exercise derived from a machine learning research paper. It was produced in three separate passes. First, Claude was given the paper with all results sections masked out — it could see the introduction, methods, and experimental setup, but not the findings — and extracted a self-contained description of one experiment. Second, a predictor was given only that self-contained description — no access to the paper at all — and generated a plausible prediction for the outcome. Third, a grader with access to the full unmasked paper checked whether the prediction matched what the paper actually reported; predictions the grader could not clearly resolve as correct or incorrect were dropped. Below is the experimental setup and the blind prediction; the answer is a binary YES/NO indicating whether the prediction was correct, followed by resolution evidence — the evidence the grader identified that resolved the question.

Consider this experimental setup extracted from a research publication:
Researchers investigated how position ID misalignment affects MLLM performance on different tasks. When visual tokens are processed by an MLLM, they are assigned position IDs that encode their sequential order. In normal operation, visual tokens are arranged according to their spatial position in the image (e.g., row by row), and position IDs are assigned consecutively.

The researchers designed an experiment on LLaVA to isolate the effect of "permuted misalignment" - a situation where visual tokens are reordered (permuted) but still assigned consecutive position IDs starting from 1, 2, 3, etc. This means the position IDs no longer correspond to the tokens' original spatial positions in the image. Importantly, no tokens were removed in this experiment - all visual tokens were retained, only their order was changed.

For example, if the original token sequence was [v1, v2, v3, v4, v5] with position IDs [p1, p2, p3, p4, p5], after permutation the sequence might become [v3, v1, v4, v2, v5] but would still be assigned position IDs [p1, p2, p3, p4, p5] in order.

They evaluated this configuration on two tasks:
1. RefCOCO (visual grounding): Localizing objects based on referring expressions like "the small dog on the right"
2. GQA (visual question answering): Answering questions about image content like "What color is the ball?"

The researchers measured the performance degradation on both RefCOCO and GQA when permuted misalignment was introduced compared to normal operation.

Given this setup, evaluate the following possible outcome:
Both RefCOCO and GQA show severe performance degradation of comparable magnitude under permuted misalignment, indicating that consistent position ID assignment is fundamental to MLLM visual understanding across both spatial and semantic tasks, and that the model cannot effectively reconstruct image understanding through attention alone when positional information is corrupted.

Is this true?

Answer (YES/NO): NO